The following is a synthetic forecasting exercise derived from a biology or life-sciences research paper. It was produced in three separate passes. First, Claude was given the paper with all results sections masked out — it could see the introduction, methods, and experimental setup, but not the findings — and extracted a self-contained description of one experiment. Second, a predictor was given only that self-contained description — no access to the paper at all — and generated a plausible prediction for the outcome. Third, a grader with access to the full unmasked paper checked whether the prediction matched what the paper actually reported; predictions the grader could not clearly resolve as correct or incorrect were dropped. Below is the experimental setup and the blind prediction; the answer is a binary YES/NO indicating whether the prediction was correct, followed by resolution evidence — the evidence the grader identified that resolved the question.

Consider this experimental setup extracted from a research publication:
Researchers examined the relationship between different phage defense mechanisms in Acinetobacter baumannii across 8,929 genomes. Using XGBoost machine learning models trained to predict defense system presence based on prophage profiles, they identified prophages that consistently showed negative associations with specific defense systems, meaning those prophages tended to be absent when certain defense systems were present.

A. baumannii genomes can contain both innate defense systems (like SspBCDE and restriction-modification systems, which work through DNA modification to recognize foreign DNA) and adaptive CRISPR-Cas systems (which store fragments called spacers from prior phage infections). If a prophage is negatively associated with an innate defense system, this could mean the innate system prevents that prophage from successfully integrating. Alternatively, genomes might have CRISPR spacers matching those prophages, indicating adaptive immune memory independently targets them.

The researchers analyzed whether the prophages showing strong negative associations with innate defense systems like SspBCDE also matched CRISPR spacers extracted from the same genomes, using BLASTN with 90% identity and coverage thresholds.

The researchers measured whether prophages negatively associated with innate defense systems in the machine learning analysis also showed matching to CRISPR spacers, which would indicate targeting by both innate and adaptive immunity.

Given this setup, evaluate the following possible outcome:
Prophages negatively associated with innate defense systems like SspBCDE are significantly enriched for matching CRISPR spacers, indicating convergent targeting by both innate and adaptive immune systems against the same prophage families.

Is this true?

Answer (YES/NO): NO